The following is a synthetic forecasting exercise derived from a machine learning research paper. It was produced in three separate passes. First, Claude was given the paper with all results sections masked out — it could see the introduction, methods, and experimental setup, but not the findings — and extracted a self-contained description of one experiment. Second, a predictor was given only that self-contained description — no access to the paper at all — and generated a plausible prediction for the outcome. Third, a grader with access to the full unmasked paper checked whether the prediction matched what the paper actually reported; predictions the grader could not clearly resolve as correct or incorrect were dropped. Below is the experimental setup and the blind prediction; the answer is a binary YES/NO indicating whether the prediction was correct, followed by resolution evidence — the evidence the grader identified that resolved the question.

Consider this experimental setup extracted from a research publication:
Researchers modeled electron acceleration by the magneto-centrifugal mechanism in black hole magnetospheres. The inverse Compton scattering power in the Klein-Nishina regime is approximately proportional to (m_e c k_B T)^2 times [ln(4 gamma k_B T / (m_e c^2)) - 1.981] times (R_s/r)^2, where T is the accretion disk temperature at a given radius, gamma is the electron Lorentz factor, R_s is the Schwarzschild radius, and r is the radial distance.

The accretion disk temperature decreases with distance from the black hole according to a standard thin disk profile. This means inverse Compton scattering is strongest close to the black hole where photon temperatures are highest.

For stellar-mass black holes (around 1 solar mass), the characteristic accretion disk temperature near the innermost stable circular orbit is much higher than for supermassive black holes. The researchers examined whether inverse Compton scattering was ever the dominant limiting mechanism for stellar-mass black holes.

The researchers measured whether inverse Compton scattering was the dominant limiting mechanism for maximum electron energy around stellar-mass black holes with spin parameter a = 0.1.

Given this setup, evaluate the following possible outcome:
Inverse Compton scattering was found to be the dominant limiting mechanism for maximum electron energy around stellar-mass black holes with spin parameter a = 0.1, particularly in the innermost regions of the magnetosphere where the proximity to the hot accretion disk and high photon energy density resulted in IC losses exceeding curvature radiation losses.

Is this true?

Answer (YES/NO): NO